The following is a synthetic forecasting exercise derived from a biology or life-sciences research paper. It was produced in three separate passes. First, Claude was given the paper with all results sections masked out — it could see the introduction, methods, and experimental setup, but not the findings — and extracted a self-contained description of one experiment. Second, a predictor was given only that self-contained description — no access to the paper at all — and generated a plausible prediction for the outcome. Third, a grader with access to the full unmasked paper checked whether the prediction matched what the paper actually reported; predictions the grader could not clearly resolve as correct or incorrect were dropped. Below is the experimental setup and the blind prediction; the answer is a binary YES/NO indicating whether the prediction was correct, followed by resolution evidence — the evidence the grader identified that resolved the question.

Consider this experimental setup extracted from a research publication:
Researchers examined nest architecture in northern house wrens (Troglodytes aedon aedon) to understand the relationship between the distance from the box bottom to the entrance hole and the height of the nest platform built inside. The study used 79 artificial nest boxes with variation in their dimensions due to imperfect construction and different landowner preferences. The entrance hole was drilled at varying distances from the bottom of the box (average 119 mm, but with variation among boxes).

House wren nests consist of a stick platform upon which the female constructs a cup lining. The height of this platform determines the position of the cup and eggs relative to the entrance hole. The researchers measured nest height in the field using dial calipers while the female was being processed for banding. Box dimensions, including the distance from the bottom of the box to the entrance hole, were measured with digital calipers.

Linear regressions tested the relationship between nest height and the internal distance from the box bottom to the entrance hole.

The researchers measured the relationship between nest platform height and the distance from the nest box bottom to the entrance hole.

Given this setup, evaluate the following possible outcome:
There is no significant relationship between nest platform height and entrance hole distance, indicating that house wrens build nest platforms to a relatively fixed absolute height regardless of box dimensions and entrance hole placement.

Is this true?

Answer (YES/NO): NO